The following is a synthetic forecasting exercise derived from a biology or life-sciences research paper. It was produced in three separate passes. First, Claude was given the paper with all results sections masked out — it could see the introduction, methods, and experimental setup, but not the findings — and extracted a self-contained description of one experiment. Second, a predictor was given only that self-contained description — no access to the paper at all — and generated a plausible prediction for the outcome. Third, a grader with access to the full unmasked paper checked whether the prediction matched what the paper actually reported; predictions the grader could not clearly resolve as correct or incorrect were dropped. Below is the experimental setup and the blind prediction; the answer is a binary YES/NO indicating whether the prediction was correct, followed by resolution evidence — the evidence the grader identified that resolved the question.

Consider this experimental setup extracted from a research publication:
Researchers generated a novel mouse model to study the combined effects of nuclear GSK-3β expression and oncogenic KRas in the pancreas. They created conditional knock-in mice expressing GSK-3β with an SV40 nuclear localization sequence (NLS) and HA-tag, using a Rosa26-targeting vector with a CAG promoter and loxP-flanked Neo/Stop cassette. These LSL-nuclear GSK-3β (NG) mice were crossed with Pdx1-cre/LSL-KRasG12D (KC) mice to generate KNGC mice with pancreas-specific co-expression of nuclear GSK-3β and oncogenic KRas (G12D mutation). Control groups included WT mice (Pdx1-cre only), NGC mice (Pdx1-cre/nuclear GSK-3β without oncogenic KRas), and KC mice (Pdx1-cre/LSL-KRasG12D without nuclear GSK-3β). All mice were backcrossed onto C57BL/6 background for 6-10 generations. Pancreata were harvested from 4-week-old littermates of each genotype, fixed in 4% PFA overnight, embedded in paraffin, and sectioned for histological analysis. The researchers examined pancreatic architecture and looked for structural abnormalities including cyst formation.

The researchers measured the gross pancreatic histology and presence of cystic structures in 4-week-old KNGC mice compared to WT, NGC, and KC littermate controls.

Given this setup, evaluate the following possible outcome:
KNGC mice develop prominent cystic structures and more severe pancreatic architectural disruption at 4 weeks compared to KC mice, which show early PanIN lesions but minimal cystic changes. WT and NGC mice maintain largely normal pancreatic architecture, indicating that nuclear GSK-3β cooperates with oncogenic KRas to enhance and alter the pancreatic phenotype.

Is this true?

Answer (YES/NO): YES